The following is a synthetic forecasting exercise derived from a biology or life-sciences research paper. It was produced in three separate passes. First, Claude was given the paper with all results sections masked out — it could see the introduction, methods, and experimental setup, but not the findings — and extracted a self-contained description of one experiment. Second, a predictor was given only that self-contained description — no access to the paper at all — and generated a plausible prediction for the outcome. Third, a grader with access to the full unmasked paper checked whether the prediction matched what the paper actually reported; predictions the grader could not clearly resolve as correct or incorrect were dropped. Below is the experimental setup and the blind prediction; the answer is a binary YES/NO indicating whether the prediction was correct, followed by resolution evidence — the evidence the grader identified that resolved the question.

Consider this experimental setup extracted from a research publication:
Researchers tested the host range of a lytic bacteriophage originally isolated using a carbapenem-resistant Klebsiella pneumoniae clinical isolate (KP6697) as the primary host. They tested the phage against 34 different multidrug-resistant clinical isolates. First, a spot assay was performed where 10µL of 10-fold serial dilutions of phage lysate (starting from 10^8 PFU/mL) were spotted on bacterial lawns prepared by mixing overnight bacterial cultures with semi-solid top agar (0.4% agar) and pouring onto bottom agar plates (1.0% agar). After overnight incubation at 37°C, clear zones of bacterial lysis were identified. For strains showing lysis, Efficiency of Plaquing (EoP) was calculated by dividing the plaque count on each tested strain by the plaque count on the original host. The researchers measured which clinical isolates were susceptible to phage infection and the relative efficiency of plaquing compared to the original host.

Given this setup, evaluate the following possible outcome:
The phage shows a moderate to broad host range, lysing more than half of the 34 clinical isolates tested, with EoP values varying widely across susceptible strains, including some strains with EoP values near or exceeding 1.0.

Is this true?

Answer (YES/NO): NO